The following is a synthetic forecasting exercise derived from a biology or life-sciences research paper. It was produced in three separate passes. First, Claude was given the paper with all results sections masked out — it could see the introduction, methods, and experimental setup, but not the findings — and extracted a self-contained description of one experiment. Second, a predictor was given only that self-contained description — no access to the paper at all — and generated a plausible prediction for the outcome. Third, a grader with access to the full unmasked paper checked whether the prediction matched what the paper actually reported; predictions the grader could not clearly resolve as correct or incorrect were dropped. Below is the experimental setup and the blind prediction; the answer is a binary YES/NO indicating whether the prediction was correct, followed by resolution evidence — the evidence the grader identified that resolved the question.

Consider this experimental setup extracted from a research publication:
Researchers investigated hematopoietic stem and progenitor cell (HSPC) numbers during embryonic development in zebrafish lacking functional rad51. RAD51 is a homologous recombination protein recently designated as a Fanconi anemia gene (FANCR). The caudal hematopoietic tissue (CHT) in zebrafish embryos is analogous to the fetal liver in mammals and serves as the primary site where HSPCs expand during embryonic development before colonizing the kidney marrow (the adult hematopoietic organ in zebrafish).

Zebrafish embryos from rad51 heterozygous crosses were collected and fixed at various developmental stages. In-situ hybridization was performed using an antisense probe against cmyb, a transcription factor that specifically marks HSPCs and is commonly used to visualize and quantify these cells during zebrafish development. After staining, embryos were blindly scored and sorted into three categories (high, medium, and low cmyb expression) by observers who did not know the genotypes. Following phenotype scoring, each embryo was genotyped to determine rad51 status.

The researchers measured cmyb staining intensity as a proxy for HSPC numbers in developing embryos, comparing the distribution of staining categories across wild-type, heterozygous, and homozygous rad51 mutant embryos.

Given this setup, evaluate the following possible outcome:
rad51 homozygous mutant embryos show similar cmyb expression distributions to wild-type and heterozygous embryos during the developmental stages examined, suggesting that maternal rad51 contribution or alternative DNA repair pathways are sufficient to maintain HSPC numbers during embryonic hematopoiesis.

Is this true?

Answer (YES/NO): NO